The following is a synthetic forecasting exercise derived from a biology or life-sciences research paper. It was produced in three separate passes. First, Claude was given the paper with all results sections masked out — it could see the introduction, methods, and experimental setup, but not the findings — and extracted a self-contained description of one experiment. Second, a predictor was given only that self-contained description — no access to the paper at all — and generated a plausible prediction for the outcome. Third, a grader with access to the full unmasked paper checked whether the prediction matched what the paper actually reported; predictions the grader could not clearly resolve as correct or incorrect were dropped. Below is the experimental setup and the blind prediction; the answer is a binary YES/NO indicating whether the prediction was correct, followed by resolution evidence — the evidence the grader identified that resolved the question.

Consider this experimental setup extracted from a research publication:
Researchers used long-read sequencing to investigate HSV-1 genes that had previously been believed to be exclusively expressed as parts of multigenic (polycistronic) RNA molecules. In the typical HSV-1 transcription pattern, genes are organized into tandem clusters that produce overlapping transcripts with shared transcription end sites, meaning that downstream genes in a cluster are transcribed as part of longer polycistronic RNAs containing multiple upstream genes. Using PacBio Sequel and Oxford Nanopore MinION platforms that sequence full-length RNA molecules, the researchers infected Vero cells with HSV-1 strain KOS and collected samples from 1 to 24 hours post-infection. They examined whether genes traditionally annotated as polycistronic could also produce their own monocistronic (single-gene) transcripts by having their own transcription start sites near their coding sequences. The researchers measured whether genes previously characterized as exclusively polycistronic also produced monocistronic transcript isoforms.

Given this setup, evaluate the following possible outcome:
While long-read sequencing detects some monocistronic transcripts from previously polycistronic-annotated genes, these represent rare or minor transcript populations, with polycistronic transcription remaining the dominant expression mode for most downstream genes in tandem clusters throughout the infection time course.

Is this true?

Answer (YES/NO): YES